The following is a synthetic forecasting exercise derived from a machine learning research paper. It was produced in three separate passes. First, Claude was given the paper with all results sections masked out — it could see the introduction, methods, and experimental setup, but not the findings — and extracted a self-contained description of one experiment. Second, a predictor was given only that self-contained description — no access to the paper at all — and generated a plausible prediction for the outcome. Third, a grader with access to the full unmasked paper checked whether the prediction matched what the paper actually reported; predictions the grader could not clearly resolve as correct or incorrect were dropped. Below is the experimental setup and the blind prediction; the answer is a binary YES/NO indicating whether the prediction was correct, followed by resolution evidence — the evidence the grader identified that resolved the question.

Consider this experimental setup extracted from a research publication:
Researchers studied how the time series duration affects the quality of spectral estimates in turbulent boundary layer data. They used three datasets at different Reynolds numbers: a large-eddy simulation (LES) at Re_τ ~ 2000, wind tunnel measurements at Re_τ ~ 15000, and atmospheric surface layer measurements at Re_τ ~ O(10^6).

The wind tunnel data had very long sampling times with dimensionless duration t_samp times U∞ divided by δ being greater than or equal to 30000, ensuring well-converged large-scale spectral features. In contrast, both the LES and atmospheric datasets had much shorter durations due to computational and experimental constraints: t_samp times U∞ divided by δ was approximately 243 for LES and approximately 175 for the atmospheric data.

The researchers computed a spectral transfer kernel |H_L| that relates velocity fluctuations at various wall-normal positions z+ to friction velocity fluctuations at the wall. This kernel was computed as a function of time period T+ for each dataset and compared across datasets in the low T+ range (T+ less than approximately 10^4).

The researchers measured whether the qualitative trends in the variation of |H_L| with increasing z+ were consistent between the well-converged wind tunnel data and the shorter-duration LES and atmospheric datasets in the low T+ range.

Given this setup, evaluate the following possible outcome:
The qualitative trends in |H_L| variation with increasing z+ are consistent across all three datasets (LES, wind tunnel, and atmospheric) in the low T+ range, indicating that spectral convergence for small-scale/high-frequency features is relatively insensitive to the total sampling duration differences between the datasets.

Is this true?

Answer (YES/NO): YES